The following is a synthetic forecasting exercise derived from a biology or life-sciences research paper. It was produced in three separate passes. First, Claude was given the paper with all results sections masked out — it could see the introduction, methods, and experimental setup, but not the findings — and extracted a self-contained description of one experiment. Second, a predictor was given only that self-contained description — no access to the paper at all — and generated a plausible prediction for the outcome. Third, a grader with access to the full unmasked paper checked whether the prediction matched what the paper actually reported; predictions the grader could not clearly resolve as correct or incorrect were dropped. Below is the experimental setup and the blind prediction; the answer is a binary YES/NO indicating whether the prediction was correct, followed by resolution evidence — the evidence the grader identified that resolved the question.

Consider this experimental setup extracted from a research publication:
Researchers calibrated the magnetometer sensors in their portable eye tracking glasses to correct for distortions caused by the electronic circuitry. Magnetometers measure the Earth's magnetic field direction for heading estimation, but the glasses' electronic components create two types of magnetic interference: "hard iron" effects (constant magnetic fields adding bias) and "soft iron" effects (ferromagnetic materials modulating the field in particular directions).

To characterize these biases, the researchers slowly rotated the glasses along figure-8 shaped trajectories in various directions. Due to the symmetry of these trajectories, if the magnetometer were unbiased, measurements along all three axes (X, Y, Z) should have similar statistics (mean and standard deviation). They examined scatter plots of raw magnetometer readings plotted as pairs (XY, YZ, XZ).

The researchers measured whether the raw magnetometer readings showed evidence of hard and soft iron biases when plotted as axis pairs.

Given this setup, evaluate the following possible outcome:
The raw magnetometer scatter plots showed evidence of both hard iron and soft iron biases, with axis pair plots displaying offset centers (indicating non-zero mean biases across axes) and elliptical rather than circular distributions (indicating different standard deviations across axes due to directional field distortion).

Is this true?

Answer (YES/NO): YES